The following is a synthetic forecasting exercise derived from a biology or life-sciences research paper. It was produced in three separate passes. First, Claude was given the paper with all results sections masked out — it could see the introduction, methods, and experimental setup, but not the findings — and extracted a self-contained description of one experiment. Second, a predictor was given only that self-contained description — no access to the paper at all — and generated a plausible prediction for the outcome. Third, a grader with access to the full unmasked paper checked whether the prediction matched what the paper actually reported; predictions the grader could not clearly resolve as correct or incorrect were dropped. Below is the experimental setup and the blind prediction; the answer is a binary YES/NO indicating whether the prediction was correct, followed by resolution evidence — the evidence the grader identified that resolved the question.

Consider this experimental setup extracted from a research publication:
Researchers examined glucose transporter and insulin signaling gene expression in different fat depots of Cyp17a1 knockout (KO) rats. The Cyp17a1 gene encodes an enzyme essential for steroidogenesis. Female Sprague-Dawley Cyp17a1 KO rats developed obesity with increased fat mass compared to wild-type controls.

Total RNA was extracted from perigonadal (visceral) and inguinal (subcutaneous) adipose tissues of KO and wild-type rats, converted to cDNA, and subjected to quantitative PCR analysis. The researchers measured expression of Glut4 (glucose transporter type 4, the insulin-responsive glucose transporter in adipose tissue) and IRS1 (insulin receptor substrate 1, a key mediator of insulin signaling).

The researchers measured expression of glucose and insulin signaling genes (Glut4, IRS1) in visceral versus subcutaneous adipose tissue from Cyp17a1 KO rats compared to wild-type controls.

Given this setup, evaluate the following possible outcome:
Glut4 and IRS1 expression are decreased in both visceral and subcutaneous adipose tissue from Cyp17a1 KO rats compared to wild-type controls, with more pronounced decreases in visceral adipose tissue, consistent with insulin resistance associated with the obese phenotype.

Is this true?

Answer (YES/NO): NO